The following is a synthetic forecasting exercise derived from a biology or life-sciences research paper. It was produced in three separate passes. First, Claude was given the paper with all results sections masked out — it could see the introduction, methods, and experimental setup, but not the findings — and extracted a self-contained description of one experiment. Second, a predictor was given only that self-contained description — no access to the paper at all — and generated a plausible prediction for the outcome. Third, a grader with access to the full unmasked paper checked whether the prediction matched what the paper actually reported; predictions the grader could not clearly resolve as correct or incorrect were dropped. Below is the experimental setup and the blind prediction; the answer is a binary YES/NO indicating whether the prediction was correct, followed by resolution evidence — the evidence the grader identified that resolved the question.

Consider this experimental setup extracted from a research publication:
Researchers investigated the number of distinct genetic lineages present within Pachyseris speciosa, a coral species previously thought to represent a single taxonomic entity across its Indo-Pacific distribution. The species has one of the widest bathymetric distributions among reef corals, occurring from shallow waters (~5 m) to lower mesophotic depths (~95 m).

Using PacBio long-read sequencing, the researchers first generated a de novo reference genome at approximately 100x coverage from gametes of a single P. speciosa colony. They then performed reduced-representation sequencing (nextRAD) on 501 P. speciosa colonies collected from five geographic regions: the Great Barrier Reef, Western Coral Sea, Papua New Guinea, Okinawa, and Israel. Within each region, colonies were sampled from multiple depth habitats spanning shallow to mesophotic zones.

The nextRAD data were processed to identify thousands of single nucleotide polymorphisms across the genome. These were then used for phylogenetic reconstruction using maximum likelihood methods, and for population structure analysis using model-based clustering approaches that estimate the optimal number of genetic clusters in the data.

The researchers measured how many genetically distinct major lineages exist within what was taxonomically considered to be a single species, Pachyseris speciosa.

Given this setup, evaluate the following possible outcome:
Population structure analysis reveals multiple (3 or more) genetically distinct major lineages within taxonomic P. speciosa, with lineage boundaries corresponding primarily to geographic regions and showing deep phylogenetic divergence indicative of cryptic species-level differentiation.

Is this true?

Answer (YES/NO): NO